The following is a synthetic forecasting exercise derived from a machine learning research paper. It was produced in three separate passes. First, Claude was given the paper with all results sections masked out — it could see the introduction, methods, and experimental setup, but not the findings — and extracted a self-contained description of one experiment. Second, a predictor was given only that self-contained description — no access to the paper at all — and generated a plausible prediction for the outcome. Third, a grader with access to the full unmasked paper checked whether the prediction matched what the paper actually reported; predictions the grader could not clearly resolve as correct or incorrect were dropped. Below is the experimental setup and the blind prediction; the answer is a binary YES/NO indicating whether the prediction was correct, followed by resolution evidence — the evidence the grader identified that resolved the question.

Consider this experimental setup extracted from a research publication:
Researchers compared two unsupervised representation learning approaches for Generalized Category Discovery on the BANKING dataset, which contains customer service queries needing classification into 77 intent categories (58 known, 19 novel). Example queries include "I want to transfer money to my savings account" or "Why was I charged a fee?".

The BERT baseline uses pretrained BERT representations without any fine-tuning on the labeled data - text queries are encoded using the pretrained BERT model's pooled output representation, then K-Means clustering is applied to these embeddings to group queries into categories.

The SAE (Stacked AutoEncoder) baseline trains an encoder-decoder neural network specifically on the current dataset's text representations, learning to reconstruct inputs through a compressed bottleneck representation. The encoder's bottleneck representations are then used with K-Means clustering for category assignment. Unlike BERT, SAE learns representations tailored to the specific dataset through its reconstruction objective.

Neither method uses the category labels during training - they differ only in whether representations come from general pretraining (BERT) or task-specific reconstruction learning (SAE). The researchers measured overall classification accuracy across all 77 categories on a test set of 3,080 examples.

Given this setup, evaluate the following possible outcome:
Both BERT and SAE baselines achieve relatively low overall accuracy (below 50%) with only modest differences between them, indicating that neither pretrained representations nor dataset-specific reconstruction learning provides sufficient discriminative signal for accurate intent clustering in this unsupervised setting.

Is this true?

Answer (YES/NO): NO